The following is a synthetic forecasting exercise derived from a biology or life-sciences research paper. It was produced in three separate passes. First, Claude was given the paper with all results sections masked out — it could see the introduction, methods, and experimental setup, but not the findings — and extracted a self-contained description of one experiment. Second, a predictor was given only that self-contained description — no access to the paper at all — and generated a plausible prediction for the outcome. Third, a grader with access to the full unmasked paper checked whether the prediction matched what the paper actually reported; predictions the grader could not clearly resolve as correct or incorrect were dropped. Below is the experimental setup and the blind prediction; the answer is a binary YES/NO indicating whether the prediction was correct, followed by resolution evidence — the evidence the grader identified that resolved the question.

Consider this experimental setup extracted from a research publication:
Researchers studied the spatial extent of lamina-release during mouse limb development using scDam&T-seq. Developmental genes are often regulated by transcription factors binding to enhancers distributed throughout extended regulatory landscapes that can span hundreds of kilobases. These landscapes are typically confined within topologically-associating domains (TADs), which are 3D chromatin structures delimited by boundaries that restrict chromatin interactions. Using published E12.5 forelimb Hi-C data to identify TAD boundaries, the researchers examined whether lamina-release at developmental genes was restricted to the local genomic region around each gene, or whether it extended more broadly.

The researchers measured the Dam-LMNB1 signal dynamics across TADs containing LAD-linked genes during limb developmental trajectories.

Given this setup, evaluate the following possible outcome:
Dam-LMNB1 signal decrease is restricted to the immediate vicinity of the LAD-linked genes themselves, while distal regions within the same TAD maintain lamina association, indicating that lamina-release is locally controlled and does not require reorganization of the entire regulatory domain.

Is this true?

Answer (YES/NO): NO